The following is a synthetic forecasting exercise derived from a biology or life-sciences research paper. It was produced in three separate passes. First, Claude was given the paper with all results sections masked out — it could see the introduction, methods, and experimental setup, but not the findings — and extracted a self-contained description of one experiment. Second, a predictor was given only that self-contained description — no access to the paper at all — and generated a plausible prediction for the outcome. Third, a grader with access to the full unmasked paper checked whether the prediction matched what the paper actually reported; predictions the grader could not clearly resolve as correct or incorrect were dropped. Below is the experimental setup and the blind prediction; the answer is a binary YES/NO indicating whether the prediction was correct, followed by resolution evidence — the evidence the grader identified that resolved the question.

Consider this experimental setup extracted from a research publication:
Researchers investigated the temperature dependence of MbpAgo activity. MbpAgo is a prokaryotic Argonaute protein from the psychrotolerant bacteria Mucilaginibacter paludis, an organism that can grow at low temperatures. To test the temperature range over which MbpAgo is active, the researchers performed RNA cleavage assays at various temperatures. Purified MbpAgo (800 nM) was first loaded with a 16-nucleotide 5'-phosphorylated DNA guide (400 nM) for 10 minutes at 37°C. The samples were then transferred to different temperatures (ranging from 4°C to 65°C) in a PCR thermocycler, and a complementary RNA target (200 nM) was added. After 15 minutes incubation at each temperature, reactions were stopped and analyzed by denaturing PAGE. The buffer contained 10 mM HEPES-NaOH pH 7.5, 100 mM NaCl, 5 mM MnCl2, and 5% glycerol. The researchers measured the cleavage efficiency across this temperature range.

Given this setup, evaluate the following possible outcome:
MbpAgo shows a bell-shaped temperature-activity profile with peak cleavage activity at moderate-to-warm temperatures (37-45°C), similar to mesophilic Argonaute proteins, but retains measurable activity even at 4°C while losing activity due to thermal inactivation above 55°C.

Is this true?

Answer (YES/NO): NO